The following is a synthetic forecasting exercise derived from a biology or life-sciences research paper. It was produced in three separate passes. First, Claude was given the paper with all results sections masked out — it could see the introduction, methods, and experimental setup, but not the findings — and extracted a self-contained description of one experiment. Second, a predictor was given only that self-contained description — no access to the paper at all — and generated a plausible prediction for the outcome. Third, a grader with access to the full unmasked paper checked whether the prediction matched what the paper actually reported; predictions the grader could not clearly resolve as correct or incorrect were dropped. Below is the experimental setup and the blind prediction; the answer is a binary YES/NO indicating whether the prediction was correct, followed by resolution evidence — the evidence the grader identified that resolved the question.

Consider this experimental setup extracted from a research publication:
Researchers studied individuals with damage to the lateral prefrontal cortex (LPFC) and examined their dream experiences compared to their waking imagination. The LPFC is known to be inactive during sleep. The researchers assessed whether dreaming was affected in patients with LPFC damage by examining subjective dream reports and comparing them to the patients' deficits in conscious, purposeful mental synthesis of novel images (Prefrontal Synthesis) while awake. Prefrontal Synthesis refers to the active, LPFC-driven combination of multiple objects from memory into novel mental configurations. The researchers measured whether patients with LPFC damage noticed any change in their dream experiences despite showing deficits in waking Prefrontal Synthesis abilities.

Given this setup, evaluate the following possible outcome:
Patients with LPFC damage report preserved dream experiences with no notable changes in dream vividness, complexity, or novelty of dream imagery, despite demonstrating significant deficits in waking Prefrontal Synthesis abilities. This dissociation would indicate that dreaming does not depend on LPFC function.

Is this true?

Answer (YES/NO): YES